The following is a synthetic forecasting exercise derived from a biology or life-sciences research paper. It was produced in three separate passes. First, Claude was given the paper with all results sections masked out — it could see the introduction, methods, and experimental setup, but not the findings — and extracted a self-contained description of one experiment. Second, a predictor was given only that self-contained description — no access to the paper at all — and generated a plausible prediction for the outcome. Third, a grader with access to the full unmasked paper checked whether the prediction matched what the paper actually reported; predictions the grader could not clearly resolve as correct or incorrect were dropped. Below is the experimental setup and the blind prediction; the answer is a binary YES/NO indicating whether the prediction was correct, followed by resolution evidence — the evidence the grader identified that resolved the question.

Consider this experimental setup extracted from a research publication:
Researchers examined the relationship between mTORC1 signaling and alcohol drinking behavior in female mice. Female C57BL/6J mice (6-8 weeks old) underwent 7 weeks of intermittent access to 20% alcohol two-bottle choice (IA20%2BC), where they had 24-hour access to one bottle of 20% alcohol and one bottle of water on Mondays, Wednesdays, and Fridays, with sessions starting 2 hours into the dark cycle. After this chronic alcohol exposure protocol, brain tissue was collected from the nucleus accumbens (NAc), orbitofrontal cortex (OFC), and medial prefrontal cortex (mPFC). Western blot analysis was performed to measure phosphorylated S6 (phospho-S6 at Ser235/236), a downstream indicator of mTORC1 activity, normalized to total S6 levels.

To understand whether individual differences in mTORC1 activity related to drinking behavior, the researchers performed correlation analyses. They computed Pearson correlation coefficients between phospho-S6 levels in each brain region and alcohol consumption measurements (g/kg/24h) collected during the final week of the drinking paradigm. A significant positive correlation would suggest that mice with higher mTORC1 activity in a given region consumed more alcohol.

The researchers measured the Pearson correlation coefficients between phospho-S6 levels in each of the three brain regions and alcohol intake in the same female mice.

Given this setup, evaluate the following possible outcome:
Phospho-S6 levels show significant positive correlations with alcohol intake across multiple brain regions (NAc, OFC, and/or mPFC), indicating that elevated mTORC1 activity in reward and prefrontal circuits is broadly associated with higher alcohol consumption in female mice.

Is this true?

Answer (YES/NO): NO